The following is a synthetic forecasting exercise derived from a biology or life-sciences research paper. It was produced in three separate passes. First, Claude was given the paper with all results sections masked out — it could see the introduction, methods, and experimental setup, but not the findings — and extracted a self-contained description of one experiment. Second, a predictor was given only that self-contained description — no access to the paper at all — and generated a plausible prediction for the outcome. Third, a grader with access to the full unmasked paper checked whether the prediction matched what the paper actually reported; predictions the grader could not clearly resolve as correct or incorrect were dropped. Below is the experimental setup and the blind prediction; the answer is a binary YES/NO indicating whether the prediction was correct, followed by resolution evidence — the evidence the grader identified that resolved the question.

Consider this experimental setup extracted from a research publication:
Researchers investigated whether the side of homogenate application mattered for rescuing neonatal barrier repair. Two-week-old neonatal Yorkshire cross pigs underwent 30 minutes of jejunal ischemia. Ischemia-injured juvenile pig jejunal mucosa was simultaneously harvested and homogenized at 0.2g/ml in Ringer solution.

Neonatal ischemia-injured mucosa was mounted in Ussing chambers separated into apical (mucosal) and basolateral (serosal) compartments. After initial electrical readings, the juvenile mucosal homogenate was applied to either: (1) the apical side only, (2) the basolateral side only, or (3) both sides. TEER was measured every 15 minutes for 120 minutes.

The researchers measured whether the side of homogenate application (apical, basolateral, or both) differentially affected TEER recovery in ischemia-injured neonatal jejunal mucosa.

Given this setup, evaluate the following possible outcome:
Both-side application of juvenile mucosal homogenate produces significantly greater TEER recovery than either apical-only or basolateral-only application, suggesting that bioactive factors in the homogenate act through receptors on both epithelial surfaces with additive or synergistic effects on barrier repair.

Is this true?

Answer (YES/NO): YES